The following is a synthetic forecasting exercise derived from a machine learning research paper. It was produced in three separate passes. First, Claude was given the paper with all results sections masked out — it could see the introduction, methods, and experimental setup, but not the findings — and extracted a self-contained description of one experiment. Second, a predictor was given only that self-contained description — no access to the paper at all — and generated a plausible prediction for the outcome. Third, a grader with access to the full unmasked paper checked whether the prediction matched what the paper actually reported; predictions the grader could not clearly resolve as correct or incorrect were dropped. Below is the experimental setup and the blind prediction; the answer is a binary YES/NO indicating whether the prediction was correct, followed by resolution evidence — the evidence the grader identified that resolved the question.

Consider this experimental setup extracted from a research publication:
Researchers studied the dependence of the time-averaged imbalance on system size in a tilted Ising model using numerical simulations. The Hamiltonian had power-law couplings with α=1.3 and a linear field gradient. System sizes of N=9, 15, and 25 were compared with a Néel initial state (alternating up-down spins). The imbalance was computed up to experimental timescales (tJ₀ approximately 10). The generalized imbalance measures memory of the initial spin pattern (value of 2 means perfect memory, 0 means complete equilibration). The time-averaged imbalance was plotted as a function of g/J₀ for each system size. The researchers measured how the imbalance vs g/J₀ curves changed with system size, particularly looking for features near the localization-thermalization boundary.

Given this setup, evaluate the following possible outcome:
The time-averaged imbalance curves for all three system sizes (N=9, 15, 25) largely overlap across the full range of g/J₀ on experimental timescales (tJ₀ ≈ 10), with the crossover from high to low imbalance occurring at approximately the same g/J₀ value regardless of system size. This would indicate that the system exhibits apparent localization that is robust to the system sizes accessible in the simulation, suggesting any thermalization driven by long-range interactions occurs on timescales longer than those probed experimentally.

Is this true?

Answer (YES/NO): NO